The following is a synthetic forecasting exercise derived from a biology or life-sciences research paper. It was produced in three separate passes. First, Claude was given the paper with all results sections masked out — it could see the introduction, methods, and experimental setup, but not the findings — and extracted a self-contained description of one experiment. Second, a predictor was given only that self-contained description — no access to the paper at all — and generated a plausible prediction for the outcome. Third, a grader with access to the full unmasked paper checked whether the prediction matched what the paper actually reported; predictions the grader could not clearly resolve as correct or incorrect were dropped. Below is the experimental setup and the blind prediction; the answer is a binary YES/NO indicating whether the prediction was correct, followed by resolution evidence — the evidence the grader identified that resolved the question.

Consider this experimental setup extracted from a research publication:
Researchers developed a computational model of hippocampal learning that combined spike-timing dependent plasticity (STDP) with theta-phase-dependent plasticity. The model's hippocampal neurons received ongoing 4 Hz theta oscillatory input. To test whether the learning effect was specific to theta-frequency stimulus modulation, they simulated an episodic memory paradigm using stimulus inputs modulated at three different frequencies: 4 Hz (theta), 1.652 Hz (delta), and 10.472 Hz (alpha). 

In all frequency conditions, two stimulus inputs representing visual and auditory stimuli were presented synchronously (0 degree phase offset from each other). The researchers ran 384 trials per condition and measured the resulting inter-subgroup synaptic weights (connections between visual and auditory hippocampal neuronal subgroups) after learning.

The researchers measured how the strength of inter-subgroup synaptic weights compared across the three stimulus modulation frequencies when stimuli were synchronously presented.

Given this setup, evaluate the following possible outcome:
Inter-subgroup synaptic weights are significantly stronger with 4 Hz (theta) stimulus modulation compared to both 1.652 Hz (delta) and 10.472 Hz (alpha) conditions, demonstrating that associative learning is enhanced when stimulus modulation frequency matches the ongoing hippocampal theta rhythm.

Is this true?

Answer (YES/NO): YES